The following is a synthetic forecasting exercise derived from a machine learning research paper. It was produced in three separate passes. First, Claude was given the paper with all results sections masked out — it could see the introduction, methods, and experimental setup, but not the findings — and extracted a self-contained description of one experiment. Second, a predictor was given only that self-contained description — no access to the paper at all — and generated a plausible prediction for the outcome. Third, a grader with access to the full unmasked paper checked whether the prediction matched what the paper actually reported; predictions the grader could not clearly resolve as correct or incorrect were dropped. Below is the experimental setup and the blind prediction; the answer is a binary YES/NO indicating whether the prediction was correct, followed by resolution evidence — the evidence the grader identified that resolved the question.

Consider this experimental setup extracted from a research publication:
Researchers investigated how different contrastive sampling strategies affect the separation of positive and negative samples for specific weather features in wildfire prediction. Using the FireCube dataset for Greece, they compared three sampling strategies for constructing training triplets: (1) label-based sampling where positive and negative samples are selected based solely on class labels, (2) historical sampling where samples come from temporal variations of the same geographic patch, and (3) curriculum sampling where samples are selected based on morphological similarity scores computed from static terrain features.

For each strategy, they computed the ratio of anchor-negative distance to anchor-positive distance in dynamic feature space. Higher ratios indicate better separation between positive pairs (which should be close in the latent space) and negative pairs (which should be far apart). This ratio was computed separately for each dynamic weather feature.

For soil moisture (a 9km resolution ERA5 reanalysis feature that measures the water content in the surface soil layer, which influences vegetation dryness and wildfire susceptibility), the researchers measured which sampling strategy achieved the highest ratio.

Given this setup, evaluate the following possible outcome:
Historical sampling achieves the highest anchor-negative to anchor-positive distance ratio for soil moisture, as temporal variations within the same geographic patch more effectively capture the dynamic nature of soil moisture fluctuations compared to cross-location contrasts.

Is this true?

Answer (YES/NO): YES